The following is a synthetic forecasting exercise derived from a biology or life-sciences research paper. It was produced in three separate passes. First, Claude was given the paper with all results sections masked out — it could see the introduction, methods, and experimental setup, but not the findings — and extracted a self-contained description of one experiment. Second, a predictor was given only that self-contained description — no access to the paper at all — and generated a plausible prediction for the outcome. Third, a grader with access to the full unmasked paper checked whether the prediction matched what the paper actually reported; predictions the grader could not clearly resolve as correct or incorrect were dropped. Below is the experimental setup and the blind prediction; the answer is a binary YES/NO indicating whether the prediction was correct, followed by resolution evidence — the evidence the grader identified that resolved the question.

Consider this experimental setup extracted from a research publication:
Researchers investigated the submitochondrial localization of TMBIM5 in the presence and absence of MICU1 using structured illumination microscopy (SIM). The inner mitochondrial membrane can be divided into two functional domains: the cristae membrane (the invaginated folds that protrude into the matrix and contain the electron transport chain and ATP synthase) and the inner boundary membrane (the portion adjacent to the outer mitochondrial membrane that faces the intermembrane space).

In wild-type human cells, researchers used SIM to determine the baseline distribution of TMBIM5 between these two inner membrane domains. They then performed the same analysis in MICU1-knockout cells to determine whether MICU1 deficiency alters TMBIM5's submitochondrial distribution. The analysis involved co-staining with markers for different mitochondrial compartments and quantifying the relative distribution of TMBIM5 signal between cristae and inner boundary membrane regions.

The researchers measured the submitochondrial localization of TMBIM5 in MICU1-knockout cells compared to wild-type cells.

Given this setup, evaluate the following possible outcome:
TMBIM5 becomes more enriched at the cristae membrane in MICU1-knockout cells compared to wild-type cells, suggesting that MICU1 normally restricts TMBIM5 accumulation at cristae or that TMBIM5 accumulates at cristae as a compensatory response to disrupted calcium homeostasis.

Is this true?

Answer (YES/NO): NO